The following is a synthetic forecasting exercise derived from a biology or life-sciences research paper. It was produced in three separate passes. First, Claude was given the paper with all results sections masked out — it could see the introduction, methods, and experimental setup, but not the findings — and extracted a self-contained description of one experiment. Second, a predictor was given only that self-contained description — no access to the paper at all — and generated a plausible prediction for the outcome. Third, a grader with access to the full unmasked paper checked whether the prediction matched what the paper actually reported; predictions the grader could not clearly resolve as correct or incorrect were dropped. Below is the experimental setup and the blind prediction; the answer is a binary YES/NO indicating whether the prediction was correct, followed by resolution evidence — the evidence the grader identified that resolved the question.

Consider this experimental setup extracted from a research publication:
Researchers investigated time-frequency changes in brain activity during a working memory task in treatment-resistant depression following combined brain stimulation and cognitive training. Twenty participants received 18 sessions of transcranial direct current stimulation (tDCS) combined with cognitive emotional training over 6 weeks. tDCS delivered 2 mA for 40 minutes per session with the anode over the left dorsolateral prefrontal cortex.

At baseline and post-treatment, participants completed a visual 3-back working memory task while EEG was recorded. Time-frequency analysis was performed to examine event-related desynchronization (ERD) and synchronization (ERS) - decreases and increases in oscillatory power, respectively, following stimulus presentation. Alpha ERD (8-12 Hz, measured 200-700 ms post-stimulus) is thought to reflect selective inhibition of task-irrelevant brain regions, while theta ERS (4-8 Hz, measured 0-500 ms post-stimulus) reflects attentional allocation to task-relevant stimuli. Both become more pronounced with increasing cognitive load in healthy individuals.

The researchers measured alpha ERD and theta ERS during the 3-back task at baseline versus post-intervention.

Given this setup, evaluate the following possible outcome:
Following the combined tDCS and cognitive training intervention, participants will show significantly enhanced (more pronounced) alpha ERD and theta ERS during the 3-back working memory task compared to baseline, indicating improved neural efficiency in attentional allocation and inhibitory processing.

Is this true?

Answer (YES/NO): NO